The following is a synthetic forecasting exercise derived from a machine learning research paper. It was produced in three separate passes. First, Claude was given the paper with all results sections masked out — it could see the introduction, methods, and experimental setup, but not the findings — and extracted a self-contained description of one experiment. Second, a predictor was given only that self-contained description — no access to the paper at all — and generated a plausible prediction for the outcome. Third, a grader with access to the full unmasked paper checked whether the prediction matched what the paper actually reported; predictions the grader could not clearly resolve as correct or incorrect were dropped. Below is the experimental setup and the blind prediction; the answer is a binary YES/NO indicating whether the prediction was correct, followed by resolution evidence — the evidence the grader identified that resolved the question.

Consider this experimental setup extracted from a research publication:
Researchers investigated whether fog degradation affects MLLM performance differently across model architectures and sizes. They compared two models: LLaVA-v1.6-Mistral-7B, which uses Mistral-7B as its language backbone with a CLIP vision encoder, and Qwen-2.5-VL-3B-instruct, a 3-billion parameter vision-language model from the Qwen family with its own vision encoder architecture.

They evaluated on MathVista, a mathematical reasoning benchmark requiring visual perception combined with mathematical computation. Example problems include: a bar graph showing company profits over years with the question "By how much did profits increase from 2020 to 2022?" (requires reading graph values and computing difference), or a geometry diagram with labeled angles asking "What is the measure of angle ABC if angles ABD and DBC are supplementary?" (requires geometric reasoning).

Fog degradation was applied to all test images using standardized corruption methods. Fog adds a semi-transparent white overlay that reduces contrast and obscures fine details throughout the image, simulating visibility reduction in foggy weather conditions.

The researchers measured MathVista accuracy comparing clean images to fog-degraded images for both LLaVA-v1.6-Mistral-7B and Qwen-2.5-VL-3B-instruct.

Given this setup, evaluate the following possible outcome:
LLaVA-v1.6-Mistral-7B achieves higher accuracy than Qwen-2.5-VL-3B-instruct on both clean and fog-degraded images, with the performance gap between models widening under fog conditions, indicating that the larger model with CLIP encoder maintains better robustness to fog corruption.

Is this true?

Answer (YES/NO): NO